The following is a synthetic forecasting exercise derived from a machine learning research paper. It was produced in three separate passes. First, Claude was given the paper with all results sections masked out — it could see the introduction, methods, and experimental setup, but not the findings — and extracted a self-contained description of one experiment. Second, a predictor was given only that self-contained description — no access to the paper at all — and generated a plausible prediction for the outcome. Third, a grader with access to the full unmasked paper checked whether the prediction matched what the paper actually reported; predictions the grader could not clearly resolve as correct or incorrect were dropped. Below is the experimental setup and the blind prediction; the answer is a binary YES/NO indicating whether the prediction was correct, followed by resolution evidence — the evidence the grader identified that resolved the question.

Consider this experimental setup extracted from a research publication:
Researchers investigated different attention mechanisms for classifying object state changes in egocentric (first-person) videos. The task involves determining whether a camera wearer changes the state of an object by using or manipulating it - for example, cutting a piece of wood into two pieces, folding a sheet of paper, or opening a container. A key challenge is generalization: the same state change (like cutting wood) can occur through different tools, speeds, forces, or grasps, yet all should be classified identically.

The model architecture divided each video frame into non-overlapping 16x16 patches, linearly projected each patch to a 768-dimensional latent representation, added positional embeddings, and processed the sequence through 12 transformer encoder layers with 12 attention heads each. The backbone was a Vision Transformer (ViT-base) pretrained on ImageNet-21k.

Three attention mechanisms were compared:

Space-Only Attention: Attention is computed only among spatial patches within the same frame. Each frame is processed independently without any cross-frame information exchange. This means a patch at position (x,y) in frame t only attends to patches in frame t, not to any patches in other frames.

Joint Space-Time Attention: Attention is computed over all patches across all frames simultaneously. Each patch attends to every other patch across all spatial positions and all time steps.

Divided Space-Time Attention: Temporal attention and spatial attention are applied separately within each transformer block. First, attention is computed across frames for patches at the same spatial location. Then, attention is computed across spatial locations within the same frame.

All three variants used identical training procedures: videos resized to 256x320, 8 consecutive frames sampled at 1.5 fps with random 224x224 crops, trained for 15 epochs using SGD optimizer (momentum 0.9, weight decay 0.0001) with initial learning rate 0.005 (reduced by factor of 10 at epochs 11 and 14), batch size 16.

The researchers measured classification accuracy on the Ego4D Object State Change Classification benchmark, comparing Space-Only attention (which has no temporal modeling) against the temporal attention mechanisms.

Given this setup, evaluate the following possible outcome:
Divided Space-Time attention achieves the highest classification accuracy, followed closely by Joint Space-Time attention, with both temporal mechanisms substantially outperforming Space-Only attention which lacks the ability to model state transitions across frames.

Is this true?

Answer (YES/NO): YES